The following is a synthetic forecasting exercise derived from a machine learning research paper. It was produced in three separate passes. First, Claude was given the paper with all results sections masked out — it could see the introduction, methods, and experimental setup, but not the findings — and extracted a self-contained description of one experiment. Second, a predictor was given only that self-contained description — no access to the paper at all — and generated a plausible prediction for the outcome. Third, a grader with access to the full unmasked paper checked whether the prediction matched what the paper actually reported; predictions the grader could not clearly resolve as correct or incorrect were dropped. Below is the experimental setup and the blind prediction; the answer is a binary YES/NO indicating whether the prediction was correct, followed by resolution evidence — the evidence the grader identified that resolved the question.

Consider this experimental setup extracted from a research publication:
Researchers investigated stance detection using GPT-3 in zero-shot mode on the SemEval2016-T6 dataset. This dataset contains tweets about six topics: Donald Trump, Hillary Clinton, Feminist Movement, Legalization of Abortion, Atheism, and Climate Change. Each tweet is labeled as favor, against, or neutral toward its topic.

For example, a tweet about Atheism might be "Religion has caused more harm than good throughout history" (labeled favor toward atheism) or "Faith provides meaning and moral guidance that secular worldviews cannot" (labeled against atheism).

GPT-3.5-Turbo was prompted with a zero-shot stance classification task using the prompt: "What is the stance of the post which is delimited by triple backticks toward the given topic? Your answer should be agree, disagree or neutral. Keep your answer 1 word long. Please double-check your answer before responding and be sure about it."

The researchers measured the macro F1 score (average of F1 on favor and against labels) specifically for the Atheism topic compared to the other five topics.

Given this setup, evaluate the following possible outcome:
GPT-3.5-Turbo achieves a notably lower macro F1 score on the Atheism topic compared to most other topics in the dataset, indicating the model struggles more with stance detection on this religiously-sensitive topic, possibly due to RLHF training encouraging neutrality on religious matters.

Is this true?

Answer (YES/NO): YES